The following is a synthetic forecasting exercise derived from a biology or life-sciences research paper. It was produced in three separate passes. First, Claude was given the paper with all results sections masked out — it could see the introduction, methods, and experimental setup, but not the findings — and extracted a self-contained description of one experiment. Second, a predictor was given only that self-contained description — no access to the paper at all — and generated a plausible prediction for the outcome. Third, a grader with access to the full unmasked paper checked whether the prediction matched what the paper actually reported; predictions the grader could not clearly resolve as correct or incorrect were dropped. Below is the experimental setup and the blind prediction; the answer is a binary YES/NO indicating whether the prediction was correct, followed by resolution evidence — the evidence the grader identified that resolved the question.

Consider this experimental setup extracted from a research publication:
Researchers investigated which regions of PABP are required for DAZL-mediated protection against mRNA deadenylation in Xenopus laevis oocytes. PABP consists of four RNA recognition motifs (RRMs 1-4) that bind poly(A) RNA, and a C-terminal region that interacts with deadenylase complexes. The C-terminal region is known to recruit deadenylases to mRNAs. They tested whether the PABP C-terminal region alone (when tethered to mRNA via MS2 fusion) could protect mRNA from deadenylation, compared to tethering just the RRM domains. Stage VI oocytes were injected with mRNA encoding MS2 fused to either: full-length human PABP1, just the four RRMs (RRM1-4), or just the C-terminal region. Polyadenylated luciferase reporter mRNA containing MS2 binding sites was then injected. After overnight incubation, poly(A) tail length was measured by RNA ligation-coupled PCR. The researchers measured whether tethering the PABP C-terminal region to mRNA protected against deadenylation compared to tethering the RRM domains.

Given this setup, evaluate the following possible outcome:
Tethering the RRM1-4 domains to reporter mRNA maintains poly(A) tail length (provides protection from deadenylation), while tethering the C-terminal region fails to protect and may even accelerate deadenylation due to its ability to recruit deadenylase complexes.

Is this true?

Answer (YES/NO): NO